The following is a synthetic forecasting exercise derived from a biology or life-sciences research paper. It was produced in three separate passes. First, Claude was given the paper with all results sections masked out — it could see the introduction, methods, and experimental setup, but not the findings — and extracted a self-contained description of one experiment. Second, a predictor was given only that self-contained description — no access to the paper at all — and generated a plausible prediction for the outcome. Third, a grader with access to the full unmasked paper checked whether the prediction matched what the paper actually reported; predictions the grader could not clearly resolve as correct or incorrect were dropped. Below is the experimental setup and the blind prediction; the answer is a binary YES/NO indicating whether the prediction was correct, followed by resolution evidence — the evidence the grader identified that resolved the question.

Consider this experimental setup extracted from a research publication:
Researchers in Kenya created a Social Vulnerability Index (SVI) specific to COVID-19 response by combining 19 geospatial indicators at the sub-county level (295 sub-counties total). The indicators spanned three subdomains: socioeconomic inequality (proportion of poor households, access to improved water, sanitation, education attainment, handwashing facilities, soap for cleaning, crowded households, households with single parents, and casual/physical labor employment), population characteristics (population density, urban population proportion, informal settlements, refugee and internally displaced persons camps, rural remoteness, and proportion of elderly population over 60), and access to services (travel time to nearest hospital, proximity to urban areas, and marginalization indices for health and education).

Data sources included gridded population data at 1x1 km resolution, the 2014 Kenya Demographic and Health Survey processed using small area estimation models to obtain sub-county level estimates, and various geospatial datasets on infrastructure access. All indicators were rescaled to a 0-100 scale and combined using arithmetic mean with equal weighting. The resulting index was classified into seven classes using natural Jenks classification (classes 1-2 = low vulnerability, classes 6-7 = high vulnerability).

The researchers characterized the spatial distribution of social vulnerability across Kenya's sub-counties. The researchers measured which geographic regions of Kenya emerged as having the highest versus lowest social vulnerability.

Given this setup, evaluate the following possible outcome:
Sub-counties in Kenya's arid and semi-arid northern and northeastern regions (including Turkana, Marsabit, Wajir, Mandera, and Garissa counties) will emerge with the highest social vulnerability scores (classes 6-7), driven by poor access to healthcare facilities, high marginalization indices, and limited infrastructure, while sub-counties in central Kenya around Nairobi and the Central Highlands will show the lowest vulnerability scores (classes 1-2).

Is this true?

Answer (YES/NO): NO